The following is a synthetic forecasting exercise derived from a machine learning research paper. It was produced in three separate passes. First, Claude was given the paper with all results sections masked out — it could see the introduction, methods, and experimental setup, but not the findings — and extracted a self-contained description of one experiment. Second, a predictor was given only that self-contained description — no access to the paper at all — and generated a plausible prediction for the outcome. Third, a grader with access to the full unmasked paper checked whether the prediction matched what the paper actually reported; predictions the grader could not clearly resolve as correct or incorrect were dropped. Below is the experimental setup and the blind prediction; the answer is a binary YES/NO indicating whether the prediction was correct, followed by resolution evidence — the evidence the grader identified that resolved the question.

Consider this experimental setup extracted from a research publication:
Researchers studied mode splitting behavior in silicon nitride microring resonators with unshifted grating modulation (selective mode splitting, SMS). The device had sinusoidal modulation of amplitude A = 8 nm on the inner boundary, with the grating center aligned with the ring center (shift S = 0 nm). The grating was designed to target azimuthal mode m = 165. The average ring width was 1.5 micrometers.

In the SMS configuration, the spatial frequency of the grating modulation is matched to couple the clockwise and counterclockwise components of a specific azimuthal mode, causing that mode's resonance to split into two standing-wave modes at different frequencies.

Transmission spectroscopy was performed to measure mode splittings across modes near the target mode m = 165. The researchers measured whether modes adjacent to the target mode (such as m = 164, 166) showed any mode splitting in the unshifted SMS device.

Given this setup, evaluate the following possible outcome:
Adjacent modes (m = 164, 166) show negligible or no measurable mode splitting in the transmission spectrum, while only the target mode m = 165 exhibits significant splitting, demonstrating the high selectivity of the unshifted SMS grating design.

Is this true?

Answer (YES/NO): YES